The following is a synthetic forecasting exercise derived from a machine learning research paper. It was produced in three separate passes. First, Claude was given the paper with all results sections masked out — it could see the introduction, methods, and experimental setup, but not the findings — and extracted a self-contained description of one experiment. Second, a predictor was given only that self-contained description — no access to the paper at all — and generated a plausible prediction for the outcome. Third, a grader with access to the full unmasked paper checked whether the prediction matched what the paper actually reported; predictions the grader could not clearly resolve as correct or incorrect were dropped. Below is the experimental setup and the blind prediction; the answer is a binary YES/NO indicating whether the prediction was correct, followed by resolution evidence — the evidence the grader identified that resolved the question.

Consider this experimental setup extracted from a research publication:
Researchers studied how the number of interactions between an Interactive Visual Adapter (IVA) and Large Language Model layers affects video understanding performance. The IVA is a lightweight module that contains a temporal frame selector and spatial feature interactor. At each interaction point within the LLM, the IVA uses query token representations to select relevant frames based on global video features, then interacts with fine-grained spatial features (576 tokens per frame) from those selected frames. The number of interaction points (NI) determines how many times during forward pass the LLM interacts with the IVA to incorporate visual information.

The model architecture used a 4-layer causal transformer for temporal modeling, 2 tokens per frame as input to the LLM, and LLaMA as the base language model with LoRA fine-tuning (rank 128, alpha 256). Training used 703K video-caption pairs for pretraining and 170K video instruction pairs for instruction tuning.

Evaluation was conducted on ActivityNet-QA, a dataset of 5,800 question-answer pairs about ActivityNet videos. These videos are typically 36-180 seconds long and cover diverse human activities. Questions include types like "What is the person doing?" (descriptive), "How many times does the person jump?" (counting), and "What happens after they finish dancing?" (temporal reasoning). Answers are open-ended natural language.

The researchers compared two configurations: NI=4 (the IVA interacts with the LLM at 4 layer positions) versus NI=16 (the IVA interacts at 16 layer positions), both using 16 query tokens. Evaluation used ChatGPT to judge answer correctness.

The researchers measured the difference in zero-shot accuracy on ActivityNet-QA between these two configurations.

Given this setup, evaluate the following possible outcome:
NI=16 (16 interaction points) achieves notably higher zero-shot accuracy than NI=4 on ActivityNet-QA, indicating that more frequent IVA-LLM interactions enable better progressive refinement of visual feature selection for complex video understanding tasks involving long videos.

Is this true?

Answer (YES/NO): NO